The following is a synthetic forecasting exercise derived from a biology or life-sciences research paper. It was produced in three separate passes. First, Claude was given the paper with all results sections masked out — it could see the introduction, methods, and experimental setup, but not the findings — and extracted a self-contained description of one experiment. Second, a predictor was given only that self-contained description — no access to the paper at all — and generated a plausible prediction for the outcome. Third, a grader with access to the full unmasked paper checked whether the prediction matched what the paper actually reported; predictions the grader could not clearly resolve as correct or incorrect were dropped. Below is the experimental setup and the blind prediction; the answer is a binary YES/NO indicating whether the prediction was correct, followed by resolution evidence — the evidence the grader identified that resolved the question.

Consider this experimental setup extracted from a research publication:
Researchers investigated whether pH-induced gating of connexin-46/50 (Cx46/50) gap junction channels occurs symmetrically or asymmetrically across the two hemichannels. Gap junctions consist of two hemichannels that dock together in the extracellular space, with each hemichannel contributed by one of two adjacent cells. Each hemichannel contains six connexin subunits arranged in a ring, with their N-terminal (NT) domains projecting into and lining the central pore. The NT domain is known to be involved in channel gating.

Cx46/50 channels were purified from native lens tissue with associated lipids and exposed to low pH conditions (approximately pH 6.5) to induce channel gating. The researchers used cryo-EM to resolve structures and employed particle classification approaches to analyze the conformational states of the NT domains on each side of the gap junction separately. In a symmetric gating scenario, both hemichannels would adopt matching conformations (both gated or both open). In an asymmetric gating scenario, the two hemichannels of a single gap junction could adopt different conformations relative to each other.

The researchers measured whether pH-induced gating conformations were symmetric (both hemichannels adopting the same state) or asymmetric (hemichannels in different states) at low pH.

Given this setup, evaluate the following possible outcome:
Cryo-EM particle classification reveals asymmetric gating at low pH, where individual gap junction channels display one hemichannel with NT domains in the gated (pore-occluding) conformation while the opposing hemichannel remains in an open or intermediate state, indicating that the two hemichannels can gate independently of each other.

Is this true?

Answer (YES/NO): YES